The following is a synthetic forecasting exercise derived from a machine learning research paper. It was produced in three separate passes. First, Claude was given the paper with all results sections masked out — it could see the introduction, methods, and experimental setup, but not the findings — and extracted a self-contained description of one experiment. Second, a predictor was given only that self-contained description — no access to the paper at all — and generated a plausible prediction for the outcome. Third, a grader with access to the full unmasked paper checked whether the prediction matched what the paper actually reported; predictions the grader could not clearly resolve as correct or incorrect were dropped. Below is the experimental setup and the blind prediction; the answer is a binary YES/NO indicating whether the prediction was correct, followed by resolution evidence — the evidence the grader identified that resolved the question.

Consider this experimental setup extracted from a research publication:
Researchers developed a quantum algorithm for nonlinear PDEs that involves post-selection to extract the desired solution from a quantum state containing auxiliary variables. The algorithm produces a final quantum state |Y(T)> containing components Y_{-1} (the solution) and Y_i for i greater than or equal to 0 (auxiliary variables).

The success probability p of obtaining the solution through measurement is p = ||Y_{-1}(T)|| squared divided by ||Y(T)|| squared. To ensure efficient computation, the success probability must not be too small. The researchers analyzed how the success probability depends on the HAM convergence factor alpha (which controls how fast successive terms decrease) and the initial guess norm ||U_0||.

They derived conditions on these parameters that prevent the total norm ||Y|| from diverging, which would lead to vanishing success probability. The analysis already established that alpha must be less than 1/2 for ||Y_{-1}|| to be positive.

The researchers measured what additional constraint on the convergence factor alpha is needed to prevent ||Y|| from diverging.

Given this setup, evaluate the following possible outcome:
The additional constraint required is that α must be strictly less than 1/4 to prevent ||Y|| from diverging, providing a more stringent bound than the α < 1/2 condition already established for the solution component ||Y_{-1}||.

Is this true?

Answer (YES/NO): NO